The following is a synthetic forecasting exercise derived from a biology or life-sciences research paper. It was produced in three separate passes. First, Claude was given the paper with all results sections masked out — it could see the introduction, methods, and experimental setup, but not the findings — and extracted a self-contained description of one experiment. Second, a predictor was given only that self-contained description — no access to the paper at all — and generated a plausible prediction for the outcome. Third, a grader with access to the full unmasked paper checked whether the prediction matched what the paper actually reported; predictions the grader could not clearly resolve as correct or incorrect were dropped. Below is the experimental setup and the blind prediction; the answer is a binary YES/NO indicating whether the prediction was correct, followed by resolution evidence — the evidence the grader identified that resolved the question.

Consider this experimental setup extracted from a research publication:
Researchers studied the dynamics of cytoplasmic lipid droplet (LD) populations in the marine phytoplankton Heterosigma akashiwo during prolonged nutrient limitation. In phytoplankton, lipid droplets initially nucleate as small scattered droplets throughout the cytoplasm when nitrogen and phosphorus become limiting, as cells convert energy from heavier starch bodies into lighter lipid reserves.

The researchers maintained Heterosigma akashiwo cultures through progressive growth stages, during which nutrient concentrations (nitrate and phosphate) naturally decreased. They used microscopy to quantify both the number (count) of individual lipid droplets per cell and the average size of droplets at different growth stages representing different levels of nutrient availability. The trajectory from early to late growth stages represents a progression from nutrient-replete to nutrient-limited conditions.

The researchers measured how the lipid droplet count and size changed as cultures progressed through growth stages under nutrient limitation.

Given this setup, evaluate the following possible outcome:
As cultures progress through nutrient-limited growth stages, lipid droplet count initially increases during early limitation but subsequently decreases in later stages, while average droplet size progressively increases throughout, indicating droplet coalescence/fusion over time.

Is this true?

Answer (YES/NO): YES